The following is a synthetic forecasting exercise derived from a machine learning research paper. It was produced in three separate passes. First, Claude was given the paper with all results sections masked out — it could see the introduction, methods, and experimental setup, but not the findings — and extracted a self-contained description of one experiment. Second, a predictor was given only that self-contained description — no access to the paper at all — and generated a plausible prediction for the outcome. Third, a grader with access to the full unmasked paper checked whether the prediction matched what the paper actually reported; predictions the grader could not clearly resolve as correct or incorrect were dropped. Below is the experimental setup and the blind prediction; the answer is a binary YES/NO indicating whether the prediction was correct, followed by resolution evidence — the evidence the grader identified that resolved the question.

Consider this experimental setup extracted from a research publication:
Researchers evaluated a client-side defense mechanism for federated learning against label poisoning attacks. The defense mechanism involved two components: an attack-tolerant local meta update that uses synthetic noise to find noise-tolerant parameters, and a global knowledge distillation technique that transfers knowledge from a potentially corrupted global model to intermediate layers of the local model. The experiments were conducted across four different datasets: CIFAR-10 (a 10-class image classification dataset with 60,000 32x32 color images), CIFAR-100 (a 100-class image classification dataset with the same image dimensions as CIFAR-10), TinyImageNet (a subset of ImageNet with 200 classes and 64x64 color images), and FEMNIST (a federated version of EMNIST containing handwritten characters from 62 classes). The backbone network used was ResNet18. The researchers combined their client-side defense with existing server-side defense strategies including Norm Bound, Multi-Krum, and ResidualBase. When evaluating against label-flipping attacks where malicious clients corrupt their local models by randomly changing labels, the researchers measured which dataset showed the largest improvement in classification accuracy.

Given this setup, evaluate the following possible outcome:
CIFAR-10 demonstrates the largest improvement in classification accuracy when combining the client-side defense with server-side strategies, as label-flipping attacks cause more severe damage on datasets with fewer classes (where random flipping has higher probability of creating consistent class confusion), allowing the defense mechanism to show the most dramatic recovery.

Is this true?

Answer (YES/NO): NO